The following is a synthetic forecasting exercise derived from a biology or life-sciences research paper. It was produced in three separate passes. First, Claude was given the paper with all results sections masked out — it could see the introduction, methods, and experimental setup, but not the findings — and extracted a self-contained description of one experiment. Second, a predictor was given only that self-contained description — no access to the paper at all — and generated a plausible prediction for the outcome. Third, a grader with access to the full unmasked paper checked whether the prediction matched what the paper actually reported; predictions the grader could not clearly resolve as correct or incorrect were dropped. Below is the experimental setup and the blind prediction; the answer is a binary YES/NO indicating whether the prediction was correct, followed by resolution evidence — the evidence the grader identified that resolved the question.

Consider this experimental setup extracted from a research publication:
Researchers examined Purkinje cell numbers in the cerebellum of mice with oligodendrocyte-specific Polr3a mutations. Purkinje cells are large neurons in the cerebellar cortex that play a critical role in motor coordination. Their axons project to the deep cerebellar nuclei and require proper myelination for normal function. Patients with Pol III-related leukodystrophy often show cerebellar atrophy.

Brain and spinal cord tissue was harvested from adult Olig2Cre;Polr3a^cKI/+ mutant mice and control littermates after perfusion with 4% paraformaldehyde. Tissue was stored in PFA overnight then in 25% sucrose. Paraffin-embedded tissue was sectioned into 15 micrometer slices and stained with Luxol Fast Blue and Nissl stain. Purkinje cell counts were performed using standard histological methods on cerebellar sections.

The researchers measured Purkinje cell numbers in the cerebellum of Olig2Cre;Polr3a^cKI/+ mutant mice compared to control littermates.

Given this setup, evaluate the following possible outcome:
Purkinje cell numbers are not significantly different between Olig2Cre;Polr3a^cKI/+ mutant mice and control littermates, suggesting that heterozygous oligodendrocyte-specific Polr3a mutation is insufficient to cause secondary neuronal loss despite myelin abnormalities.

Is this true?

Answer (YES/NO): NO